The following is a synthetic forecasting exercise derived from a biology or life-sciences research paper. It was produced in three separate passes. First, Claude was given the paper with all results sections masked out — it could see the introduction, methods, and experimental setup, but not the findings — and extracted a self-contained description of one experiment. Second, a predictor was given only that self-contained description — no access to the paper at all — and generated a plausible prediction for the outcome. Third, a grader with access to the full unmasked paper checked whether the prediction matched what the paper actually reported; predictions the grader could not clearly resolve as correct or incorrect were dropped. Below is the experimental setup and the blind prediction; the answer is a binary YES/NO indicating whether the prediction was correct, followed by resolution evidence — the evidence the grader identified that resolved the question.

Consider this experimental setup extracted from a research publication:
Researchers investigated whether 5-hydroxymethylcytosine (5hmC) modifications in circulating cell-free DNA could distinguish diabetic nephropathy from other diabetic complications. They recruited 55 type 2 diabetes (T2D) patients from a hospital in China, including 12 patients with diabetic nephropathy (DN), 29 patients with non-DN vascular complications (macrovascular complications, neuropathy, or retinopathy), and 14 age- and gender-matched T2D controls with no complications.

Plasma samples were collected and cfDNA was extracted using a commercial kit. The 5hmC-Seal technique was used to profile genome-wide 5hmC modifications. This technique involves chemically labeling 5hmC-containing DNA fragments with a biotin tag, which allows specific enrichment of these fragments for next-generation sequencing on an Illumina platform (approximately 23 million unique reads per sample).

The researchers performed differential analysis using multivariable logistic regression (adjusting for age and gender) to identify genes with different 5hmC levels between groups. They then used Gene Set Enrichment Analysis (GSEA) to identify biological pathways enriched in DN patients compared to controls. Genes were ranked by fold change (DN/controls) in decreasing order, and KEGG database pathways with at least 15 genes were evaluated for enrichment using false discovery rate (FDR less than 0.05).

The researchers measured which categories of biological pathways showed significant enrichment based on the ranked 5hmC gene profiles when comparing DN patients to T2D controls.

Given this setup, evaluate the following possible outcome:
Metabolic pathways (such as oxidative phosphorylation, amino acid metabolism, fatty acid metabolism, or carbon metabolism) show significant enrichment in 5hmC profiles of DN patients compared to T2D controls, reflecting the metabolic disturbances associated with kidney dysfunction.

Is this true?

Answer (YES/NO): YES